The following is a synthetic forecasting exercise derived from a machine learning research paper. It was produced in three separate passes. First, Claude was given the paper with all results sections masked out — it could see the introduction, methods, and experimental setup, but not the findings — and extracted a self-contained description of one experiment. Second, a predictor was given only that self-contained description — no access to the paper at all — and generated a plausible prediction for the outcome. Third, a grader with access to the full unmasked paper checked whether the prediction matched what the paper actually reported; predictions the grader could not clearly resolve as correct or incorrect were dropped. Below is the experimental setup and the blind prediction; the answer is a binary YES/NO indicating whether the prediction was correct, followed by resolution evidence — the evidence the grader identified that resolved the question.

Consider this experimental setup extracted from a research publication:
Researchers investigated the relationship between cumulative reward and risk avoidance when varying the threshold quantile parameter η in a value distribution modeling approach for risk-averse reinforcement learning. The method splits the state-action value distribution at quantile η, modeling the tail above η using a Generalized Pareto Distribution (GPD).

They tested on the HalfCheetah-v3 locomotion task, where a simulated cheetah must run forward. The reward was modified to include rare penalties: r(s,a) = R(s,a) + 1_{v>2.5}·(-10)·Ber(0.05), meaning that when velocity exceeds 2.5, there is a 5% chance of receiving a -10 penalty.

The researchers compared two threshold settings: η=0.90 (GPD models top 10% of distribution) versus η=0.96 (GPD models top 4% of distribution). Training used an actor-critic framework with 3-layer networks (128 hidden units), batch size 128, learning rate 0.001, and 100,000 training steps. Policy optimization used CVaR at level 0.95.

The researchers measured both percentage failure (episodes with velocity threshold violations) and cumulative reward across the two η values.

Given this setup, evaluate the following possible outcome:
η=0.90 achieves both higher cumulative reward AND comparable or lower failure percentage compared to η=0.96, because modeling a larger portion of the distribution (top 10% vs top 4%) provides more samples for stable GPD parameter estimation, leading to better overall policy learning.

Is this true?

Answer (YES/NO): NO